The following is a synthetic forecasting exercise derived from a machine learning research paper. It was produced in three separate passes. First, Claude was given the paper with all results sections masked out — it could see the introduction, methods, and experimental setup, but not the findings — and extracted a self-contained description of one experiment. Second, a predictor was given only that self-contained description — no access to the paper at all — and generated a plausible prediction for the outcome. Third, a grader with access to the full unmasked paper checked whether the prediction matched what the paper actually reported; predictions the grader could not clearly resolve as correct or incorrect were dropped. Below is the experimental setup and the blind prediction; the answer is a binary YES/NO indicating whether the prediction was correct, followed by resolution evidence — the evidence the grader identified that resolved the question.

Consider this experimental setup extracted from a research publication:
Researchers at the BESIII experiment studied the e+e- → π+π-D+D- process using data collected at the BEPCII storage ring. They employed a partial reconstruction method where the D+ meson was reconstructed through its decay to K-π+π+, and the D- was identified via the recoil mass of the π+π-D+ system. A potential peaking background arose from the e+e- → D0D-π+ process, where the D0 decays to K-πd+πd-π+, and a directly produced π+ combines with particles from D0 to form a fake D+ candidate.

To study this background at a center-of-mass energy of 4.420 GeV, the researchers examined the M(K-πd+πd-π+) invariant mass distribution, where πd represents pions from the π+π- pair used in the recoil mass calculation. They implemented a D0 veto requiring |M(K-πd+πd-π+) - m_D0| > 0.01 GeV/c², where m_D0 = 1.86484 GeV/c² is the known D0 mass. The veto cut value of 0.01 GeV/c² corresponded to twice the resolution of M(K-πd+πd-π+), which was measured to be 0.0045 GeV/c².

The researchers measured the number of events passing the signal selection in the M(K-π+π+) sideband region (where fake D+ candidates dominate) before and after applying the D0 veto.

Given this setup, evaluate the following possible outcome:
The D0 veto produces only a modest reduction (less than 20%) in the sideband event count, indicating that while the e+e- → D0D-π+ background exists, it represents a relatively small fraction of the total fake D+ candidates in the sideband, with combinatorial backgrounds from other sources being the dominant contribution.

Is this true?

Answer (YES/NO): NO